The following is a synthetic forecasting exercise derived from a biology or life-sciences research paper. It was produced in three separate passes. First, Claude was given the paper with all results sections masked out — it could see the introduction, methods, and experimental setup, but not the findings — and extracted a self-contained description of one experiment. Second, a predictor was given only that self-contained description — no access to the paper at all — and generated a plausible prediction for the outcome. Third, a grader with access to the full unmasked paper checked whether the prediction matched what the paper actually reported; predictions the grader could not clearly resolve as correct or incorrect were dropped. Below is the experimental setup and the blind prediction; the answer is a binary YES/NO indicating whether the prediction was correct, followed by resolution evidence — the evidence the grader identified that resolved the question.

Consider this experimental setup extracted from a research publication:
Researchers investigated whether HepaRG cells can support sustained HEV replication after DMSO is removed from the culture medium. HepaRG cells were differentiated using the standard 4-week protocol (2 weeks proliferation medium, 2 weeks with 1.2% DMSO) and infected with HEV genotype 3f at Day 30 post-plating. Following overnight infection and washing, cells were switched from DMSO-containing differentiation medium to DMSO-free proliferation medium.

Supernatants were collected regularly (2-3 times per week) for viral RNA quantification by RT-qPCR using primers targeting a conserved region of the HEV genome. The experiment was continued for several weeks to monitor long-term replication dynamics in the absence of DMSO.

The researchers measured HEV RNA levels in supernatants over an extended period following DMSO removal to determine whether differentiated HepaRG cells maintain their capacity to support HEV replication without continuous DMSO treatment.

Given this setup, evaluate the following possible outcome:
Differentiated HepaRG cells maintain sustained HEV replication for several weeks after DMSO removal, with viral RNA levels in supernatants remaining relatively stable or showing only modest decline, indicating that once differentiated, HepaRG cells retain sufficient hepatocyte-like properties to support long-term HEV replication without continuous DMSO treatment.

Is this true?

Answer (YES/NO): YES